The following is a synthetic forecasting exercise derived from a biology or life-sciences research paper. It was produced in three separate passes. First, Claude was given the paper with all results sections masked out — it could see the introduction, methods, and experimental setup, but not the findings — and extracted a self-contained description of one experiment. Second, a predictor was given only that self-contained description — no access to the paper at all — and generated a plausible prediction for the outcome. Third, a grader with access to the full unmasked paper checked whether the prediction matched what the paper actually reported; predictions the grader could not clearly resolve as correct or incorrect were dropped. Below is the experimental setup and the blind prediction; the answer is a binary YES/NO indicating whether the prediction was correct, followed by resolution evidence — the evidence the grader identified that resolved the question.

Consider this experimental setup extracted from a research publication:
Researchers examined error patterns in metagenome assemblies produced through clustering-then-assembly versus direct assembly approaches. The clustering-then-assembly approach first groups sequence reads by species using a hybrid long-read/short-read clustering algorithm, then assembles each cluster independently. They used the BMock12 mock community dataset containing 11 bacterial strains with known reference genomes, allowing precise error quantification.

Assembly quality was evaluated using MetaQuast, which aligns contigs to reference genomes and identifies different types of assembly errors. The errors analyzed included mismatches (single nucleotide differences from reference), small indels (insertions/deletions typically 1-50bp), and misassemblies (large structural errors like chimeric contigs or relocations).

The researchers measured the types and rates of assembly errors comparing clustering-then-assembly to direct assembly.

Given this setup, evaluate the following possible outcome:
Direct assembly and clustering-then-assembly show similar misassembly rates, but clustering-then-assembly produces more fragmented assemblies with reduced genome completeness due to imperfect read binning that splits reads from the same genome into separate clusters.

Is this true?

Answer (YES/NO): NO